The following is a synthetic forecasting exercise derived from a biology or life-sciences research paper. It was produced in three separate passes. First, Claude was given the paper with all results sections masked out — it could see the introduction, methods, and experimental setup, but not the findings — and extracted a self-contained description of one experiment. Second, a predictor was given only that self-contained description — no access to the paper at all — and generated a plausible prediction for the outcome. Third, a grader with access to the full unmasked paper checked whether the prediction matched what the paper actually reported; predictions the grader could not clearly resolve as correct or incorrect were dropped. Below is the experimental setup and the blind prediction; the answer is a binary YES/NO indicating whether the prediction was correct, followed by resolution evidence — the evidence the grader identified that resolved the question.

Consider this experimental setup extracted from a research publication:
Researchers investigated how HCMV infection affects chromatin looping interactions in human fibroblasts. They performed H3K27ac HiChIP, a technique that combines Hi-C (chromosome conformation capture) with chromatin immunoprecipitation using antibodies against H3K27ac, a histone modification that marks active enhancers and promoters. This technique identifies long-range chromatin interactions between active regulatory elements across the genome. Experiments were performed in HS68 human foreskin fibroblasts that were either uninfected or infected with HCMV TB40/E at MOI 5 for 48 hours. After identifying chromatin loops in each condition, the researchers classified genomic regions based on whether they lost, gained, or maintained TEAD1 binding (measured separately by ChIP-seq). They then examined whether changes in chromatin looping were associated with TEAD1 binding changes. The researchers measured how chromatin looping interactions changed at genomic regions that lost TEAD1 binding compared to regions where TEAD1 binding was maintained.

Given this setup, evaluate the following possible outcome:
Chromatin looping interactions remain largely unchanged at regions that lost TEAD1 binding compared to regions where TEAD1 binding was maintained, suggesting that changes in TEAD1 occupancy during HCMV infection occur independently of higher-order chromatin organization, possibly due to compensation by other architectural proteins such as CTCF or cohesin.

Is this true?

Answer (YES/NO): NO